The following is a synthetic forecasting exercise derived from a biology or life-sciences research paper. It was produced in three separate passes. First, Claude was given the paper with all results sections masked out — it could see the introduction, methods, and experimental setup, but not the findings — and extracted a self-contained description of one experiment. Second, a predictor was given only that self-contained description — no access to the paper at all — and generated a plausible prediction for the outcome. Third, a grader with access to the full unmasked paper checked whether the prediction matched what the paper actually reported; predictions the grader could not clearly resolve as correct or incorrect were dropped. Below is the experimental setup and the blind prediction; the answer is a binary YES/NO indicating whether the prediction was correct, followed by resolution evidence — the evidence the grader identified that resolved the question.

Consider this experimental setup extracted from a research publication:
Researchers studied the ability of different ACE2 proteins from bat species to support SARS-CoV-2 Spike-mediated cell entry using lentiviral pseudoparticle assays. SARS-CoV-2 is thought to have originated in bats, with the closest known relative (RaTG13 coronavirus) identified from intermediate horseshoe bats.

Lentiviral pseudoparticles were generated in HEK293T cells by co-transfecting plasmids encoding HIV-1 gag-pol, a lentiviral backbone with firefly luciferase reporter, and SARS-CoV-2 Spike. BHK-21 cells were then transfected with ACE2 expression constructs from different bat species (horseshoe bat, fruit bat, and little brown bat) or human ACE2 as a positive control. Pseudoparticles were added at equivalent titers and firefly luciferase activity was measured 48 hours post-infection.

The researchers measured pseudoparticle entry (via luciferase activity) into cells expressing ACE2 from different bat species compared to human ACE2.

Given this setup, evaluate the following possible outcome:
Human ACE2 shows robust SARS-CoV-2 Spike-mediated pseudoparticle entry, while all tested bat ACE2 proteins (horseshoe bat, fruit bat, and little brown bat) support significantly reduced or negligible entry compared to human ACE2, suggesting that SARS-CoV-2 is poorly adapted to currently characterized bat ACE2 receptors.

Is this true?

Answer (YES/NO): YES